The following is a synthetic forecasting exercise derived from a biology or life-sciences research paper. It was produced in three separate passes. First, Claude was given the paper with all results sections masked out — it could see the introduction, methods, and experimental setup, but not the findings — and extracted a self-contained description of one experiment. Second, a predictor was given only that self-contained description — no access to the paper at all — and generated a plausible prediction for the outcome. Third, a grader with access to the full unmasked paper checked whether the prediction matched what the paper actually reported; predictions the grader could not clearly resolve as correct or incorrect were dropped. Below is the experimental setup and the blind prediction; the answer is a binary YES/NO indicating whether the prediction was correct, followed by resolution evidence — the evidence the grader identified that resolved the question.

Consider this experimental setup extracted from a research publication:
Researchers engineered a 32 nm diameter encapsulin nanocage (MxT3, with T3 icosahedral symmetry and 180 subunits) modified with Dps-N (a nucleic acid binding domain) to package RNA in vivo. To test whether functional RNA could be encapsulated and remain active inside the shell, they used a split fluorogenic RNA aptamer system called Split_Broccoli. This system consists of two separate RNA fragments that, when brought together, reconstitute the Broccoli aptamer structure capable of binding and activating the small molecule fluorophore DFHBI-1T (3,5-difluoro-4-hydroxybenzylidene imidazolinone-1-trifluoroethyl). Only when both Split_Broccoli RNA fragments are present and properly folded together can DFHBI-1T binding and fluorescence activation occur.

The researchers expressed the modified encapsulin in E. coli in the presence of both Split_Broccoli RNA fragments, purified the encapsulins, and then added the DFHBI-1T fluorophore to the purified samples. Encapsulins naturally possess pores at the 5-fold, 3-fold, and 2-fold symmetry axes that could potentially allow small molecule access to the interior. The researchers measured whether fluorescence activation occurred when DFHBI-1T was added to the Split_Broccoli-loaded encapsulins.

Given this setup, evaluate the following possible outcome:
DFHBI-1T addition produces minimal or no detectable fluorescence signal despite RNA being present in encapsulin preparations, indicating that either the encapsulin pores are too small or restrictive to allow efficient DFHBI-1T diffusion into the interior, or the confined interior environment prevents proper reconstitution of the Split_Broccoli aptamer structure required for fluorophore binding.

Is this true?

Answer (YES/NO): NO